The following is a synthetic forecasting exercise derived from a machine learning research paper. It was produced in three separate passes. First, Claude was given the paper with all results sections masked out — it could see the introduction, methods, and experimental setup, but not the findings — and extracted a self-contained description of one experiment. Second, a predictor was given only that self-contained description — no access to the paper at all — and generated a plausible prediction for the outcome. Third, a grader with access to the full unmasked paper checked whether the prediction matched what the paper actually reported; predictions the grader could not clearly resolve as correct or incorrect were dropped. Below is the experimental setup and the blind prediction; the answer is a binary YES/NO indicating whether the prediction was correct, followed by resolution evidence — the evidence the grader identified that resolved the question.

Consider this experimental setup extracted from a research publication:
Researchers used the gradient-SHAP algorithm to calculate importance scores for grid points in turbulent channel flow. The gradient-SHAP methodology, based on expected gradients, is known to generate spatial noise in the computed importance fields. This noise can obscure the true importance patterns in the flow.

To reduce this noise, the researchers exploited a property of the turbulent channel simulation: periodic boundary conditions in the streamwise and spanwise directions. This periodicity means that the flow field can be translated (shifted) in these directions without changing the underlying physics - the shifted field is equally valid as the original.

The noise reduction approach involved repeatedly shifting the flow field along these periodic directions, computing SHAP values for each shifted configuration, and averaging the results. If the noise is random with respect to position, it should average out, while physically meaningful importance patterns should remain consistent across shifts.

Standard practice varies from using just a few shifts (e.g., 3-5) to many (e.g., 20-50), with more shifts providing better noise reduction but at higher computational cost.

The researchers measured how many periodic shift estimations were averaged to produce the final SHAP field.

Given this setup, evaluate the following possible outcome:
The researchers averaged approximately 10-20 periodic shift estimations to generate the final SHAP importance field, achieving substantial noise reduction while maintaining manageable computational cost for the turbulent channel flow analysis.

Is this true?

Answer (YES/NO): YES